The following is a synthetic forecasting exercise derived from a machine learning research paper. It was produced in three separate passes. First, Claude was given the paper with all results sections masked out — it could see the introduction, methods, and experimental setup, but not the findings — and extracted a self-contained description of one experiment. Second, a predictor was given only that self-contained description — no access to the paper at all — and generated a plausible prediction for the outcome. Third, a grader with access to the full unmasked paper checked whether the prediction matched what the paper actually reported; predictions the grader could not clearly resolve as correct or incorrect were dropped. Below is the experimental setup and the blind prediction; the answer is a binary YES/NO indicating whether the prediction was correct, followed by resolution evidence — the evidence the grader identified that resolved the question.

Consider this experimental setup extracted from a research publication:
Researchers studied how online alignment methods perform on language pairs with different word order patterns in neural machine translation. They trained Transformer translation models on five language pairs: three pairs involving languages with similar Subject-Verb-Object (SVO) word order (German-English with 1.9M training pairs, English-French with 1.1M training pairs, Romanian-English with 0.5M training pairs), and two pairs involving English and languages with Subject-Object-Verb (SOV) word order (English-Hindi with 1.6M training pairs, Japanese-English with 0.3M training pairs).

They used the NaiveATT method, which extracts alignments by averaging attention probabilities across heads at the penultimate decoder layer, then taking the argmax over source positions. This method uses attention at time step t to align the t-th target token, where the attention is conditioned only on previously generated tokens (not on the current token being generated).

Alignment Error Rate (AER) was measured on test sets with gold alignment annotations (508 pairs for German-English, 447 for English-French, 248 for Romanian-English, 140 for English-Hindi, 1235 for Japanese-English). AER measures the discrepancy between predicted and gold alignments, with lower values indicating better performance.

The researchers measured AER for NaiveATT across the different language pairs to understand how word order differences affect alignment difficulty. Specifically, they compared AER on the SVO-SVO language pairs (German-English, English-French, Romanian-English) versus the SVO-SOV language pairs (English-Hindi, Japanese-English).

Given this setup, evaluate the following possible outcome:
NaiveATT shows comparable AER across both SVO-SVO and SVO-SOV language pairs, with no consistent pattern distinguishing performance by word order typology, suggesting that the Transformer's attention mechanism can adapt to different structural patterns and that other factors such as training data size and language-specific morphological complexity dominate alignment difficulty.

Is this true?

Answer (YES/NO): NO